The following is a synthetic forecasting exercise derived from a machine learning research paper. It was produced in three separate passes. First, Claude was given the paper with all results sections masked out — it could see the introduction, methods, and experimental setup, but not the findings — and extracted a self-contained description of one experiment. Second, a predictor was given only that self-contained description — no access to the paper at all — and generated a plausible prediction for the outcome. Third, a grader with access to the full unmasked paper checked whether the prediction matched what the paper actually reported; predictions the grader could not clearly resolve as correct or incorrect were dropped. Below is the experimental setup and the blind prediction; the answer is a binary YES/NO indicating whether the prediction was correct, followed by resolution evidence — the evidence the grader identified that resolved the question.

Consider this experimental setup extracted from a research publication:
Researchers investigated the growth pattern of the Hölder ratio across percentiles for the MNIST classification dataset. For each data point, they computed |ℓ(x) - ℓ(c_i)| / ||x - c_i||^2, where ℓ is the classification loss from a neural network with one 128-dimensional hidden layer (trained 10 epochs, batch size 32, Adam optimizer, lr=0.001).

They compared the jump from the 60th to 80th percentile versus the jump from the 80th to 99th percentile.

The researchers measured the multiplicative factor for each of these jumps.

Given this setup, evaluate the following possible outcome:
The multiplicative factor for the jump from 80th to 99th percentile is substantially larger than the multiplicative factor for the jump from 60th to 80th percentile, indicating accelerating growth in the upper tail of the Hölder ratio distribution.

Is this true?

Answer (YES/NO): YES